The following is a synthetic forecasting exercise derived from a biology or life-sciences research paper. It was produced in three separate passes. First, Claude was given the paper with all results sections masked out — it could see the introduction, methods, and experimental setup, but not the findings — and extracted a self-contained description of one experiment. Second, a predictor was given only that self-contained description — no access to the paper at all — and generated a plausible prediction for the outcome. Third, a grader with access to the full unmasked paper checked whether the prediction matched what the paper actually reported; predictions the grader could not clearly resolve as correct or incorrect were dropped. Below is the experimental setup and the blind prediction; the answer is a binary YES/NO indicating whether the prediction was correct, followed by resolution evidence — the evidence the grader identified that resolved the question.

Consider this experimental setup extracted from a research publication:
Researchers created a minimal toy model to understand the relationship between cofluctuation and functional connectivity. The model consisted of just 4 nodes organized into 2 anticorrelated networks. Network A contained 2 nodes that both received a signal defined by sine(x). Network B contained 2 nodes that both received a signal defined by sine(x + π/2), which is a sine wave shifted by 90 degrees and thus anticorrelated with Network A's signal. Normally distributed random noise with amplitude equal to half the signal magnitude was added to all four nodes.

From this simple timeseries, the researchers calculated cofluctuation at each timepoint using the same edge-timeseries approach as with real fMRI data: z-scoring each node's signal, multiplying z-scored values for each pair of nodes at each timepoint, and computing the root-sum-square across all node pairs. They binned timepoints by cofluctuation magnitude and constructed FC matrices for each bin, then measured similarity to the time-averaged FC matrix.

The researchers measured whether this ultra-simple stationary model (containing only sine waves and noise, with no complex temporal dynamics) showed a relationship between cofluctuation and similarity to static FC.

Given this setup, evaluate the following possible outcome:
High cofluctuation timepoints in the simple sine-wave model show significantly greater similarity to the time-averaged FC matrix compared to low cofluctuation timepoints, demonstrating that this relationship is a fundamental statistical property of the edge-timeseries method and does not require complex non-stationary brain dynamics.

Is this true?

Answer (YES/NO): YES